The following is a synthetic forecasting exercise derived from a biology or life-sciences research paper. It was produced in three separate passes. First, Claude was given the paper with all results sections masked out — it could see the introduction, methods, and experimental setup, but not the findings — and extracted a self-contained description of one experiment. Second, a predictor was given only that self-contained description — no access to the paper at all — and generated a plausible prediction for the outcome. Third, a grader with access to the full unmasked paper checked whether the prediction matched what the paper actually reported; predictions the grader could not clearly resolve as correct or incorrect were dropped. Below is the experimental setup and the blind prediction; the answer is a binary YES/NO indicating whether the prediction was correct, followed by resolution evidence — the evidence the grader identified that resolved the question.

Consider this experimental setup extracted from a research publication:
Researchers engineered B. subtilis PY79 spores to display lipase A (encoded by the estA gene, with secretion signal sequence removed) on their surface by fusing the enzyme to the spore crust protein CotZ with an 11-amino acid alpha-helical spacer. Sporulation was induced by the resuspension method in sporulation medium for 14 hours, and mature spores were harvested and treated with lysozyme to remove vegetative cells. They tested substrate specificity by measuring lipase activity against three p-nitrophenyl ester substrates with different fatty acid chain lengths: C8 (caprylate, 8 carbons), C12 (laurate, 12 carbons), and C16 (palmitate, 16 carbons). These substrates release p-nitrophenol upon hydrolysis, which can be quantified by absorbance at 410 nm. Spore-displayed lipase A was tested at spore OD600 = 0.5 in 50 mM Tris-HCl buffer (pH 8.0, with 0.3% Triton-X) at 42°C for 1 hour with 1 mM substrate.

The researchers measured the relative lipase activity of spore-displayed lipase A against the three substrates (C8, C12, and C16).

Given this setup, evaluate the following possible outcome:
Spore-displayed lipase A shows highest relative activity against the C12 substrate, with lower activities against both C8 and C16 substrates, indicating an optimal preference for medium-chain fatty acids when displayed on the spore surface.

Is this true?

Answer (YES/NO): NO